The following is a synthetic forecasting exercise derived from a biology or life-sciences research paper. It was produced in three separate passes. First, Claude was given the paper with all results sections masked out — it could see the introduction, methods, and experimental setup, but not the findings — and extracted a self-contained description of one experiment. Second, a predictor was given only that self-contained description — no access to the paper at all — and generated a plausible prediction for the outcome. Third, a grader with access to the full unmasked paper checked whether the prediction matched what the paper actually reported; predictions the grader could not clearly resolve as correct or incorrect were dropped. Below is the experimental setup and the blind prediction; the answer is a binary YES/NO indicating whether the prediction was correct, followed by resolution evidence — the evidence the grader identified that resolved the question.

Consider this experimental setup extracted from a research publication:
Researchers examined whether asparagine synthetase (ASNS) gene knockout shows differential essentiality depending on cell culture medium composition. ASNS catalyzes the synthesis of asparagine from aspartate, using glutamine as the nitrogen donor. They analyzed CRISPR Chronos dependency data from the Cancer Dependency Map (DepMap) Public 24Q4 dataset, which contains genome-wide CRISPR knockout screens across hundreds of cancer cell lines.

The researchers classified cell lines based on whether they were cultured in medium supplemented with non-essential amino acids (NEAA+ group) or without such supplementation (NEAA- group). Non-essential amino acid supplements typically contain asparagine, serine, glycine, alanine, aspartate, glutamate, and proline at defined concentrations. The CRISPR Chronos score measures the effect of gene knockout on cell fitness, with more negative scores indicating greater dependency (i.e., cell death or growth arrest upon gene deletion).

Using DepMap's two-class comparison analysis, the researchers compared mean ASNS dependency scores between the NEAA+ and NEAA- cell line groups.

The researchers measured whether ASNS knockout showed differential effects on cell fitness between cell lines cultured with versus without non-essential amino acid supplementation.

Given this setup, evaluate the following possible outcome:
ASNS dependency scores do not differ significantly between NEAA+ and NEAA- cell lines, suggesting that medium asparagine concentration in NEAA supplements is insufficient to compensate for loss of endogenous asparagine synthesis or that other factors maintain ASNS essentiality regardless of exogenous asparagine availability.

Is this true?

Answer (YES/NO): NO